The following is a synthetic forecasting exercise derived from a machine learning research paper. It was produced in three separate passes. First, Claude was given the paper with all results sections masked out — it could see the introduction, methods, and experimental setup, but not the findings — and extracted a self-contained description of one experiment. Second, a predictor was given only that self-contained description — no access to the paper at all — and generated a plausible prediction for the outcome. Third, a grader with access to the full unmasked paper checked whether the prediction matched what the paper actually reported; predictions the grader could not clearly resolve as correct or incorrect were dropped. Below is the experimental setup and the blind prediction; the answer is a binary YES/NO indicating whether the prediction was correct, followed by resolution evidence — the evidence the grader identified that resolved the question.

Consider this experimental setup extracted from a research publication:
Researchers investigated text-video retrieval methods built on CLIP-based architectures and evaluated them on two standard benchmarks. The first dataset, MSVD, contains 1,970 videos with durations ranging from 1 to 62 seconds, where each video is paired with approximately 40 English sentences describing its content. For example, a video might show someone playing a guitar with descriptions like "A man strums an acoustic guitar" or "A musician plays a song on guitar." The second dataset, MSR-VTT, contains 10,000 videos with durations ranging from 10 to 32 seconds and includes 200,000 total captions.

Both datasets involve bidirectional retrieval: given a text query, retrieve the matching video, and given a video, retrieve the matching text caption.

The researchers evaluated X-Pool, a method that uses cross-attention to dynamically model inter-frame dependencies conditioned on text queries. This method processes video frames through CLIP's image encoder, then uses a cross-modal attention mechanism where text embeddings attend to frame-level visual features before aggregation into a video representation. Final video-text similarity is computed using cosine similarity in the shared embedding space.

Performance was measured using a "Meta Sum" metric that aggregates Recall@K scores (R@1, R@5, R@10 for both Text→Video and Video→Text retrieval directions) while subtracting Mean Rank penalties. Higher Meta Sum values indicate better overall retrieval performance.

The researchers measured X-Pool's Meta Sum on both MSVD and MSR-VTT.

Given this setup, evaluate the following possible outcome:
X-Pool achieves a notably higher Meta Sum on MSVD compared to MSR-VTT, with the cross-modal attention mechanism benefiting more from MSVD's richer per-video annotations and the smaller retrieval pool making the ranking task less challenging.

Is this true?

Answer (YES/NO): YES